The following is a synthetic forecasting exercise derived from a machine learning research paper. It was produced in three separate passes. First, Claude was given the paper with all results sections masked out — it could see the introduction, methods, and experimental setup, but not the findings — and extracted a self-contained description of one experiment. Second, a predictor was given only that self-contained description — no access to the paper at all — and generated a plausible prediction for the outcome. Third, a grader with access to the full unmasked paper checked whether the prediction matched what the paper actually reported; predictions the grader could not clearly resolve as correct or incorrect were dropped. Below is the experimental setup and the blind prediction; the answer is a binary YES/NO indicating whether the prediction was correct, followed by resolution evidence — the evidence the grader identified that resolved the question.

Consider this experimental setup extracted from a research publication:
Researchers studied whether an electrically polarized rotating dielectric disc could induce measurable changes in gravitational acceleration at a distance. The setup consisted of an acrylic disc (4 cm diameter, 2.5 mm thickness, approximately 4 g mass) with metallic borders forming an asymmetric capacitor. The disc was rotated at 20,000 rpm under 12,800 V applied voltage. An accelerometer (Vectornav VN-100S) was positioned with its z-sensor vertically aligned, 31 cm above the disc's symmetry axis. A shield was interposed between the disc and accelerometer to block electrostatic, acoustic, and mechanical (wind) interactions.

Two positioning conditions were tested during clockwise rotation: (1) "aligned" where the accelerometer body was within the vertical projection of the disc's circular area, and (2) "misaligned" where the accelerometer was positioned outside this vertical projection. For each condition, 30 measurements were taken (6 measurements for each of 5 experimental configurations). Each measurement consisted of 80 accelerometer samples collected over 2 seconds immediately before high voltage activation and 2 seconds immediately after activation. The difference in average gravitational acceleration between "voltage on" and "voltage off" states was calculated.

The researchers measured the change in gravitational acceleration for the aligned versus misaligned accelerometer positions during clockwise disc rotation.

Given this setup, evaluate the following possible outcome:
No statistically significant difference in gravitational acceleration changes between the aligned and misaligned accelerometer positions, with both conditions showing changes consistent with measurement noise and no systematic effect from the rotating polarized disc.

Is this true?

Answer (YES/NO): NO